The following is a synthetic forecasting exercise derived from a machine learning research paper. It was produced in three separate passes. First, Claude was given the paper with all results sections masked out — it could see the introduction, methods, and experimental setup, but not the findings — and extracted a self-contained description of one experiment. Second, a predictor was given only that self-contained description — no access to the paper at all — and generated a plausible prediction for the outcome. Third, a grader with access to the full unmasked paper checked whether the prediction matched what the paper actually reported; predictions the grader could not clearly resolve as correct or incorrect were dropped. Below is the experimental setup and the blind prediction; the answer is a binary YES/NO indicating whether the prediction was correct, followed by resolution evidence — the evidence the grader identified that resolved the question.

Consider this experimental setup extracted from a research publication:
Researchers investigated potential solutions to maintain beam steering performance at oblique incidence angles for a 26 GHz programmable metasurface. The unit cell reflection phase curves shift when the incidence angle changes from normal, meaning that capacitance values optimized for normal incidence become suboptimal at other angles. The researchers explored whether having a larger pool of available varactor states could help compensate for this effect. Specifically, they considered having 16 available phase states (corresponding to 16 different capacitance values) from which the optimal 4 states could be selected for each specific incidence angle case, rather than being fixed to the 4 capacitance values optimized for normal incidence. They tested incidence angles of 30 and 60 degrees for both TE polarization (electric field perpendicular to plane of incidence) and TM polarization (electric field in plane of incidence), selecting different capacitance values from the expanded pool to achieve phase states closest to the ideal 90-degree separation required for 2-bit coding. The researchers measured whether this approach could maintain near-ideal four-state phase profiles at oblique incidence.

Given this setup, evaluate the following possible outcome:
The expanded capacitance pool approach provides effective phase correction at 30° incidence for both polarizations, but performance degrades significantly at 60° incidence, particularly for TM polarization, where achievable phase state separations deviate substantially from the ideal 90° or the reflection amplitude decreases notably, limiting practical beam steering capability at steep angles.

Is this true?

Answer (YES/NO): NO